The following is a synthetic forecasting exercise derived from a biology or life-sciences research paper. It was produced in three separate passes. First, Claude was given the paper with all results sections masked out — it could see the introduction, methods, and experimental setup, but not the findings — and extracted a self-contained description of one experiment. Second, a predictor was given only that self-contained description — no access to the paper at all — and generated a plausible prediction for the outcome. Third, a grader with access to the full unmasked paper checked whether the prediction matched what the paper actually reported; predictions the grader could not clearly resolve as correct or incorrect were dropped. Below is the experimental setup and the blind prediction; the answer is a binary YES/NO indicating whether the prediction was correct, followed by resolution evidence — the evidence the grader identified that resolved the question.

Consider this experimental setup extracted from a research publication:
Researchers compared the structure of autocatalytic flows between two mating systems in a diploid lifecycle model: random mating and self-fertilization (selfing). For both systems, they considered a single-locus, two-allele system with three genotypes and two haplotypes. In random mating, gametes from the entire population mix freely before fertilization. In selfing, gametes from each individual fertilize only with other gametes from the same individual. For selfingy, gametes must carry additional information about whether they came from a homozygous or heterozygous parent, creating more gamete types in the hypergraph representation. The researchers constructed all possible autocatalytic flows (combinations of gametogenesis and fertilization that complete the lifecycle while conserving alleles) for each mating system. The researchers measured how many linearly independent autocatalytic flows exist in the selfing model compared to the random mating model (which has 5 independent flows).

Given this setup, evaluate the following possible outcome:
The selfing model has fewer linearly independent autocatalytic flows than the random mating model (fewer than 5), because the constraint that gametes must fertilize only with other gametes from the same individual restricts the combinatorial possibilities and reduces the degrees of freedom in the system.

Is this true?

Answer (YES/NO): NO